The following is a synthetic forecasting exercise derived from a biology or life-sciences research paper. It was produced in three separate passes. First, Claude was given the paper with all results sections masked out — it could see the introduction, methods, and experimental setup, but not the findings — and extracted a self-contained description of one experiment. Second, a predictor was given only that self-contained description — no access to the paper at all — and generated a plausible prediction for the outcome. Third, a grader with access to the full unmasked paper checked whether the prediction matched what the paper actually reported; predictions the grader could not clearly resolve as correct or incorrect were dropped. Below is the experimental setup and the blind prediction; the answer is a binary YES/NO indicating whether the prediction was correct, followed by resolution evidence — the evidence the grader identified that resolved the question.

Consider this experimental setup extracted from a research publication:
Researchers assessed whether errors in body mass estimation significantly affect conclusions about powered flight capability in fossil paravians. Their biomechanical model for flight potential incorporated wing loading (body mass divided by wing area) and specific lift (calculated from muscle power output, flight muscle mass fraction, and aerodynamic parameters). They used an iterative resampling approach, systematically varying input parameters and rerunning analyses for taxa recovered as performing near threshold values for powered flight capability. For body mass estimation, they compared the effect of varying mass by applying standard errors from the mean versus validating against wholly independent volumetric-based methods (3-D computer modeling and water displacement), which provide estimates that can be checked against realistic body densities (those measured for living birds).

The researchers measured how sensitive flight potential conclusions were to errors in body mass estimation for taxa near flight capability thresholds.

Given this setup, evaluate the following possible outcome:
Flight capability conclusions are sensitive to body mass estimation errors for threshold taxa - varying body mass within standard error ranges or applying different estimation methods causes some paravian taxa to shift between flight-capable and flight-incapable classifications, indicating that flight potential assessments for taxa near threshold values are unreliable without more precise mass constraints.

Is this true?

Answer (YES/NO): NO